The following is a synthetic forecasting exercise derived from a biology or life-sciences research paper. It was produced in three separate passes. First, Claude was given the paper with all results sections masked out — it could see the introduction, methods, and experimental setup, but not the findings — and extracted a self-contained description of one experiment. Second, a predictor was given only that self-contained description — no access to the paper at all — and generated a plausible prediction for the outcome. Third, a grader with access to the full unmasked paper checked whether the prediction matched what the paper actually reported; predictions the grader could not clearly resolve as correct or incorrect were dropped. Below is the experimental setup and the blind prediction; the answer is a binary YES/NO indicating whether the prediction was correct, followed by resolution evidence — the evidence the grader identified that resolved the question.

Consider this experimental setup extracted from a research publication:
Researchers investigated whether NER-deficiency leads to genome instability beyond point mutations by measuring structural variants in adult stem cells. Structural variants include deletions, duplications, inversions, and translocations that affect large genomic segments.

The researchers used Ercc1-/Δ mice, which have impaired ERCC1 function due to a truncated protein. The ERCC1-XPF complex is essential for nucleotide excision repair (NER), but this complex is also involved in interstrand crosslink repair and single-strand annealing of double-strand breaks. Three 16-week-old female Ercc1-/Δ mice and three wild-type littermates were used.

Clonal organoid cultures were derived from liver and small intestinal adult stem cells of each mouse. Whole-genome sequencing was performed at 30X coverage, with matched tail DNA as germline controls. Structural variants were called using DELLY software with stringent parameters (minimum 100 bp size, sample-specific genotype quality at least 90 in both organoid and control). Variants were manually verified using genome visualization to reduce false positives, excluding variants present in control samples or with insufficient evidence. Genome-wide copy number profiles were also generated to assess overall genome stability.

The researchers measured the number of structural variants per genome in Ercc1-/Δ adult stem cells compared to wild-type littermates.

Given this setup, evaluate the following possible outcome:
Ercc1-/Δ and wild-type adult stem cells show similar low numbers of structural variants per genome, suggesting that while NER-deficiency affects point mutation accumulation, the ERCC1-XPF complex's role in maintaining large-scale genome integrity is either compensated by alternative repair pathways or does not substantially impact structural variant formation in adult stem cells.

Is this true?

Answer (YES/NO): YES